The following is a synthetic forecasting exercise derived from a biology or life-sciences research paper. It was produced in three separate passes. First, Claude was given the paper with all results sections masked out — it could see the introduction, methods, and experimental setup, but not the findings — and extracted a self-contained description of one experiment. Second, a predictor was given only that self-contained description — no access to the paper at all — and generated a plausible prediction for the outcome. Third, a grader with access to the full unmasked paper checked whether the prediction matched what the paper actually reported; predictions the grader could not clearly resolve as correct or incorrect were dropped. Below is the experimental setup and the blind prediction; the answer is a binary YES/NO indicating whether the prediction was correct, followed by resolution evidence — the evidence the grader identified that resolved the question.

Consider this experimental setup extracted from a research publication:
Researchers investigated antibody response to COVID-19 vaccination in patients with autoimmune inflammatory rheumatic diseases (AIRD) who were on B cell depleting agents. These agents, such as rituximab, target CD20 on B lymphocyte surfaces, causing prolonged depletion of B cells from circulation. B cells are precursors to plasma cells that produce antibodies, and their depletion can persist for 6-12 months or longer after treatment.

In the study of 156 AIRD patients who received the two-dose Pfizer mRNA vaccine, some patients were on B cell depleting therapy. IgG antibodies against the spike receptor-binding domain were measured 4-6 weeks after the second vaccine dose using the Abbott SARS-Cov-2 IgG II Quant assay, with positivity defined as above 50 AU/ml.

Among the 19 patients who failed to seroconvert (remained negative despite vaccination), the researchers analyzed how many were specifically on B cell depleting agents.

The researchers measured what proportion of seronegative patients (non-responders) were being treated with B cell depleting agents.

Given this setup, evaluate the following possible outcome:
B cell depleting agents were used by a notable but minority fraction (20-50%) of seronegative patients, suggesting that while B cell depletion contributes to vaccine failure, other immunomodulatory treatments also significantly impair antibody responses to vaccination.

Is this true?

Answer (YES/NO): NO